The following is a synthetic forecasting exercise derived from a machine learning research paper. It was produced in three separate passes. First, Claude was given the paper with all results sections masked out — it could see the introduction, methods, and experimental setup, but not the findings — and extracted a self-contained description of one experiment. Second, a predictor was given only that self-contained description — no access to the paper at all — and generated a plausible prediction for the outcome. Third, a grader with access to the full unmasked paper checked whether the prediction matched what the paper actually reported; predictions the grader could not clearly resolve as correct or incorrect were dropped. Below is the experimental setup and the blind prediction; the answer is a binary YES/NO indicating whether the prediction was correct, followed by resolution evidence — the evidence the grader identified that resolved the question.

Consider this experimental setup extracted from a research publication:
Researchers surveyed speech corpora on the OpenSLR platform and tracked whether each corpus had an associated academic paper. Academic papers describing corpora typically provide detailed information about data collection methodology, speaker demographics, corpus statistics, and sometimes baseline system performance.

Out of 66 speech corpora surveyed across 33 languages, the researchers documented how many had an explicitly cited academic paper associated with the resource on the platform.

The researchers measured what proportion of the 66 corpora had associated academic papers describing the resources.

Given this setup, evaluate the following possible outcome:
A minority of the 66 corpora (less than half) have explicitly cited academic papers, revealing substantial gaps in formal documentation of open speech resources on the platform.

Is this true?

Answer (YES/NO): YES